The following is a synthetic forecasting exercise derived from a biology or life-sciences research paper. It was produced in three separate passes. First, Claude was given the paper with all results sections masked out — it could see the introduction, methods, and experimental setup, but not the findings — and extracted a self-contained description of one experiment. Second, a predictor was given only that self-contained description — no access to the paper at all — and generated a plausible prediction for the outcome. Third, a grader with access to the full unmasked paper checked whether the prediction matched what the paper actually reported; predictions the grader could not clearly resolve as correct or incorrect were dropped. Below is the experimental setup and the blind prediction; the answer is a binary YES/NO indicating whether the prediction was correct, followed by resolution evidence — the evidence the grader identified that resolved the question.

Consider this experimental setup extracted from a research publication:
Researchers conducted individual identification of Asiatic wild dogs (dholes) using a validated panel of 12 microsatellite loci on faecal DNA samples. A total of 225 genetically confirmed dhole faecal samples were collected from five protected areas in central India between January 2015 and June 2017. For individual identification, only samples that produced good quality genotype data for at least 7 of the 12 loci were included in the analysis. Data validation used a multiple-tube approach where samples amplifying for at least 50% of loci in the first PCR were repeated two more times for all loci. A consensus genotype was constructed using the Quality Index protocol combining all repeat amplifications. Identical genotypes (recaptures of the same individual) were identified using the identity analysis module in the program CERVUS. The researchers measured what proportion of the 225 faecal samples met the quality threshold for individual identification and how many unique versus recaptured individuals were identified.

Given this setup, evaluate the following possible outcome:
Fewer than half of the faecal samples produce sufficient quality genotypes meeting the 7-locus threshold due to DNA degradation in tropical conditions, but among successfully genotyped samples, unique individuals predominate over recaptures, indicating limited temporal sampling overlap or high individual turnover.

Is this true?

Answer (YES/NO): YES